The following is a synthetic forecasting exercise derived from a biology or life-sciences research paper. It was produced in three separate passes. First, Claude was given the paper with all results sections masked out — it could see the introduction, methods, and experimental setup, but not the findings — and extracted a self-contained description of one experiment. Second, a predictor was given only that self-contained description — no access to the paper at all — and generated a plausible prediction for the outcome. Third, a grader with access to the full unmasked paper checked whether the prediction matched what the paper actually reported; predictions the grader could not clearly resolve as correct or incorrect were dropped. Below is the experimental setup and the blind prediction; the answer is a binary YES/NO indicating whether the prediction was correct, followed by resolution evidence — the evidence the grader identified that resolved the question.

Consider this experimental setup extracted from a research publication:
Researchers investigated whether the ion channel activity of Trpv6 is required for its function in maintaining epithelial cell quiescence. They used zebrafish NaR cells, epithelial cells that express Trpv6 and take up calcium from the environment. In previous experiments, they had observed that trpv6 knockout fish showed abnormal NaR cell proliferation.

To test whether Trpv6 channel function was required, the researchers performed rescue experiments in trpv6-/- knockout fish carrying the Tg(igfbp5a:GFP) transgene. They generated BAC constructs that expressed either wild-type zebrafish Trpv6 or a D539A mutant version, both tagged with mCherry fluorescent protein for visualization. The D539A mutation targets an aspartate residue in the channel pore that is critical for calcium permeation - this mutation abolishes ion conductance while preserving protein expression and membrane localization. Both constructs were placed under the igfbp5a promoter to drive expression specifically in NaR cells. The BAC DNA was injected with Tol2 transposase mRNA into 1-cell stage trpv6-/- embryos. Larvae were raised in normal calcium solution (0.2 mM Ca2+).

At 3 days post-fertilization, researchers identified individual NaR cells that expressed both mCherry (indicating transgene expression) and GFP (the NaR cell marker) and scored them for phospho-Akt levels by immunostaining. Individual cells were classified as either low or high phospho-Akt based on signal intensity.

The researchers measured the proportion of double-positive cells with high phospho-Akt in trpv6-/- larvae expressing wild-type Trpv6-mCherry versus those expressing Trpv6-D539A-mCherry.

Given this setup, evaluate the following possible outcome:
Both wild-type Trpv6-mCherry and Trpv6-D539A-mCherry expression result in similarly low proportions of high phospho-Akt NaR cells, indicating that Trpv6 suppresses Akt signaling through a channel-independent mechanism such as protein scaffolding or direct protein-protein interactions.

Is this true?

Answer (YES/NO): NO